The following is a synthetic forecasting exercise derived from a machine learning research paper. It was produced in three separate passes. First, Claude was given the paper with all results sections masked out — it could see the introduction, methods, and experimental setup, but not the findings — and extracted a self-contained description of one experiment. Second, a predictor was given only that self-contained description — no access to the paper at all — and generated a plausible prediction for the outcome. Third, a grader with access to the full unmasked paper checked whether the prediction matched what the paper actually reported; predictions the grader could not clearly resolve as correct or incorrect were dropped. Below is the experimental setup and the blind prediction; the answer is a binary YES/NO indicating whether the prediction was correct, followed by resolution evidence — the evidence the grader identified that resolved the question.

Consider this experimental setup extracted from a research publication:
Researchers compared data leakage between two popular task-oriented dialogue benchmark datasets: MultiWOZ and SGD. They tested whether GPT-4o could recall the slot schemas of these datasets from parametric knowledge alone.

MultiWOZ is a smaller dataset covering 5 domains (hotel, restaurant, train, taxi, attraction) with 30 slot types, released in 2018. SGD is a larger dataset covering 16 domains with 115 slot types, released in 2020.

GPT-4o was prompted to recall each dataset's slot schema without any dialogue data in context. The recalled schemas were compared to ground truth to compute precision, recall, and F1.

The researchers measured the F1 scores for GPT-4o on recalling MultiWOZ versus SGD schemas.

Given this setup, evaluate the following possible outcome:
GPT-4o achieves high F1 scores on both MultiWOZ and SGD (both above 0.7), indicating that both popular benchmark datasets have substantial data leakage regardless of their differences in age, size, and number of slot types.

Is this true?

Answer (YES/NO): NO